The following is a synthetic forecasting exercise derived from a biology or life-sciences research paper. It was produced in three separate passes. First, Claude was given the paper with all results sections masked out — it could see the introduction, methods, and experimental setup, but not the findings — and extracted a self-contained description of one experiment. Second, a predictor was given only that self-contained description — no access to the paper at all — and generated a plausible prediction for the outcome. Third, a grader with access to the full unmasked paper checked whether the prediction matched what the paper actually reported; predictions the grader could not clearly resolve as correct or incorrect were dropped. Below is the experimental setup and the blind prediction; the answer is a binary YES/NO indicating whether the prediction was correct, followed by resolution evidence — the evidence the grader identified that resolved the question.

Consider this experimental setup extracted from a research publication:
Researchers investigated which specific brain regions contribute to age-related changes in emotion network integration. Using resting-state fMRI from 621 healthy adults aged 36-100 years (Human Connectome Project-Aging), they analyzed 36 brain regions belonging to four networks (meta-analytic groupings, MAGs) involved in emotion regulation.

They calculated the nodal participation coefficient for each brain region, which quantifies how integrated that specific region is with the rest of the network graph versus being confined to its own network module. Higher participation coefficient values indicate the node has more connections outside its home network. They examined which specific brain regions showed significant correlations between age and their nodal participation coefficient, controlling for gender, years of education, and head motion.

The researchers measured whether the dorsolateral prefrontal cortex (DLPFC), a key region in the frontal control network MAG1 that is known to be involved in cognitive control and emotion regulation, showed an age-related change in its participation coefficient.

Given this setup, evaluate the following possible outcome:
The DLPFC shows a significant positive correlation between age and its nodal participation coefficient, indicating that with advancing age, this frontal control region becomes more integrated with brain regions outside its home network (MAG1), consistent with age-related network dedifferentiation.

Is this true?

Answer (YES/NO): YES